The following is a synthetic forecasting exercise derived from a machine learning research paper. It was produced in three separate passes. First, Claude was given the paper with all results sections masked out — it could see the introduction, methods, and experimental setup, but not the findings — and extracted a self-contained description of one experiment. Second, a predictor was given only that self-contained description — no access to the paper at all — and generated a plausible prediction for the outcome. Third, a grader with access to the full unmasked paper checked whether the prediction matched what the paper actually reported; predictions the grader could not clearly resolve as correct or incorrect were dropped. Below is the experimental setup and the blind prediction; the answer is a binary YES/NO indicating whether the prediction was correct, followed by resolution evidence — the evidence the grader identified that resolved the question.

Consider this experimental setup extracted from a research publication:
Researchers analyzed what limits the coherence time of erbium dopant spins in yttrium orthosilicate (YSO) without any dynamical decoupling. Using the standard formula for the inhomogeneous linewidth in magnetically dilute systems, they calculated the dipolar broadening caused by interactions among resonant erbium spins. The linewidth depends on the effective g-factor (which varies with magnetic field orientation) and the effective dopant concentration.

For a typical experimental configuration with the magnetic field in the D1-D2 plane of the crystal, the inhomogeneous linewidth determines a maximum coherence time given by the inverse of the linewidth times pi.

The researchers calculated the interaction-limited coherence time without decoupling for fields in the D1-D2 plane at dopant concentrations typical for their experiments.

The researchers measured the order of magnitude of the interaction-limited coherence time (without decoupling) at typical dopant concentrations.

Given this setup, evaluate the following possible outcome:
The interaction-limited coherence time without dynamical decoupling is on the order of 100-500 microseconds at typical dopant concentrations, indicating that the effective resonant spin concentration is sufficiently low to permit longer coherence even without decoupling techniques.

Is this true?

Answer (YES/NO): NO